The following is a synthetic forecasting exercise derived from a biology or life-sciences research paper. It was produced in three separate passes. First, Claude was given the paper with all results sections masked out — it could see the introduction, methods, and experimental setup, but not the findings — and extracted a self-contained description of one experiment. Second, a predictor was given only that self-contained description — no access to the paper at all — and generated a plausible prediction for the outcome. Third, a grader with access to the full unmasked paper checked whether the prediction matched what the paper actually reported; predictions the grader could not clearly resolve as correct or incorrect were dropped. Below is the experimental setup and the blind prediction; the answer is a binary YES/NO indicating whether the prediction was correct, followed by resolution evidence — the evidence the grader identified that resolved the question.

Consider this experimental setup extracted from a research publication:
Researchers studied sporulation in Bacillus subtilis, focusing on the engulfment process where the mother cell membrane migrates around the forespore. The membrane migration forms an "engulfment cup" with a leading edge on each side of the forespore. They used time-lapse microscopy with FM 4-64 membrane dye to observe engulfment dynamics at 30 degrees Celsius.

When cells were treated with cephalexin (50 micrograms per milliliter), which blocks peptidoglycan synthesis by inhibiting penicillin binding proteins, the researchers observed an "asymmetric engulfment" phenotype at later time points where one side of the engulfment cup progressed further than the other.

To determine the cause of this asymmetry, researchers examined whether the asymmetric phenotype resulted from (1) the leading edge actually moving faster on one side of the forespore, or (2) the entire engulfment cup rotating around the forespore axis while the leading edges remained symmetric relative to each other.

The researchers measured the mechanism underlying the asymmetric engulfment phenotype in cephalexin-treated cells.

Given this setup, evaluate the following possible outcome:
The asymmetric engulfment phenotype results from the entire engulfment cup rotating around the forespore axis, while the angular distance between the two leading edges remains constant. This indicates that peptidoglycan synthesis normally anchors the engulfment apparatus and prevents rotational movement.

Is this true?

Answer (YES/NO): YES